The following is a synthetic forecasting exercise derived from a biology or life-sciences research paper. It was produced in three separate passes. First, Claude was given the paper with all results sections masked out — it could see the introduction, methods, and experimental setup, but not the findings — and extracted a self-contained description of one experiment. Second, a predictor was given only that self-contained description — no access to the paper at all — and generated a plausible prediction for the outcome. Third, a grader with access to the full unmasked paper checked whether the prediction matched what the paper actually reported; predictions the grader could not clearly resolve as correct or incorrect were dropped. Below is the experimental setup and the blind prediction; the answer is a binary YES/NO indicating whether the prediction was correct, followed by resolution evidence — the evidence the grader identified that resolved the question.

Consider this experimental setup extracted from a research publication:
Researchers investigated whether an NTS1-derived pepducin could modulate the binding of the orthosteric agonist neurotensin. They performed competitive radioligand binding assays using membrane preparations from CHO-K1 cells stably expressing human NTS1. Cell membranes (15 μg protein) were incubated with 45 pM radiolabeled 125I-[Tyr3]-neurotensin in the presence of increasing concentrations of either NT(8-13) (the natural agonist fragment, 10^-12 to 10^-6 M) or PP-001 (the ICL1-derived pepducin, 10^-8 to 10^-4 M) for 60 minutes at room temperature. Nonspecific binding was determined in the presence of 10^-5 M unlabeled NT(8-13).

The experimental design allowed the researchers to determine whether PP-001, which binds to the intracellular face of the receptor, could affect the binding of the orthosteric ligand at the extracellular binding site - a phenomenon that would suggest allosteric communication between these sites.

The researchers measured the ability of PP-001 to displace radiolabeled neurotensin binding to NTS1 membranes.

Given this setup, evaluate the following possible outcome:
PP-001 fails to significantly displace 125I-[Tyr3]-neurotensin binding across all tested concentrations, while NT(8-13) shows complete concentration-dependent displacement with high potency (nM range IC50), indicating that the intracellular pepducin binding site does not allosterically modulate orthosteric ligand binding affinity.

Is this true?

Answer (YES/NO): NO